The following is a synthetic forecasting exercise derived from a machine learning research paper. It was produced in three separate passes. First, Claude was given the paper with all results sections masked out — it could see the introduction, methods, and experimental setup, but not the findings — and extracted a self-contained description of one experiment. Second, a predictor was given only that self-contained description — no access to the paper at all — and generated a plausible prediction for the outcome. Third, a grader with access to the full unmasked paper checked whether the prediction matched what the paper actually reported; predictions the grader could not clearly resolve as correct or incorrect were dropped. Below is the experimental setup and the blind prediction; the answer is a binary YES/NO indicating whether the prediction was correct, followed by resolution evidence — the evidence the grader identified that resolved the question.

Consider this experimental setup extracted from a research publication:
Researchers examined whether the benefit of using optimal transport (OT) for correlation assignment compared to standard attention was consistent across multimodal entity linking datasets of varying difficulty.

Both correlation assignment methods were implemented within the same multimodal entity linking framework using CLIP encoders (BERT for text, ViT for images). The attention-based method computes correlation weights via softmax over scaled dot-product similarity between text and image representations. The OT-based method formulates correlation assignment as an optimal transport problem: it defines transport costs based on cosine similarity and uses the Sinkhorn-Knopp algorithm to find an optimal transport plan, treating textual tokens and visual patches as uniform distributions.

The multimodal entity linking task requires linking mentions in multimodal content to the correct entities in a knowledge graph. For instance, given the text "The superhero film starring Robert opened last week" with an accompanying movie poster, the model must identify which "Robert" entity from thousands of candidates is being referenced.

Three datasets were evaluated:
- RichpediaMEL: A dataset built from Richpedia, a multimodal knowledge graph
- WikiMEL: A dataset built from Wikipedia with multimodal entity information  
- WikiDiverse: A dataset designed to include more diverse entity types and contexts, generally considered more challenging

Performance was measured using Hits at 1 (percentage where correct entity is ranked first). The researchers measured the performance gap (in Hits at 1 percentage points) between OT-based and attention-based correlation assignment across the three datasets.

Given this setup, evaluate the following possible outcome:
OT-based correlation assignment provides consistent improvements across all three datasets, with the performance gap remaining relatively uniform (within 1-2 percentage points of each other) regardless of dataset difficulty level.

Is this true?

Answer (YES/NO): NO